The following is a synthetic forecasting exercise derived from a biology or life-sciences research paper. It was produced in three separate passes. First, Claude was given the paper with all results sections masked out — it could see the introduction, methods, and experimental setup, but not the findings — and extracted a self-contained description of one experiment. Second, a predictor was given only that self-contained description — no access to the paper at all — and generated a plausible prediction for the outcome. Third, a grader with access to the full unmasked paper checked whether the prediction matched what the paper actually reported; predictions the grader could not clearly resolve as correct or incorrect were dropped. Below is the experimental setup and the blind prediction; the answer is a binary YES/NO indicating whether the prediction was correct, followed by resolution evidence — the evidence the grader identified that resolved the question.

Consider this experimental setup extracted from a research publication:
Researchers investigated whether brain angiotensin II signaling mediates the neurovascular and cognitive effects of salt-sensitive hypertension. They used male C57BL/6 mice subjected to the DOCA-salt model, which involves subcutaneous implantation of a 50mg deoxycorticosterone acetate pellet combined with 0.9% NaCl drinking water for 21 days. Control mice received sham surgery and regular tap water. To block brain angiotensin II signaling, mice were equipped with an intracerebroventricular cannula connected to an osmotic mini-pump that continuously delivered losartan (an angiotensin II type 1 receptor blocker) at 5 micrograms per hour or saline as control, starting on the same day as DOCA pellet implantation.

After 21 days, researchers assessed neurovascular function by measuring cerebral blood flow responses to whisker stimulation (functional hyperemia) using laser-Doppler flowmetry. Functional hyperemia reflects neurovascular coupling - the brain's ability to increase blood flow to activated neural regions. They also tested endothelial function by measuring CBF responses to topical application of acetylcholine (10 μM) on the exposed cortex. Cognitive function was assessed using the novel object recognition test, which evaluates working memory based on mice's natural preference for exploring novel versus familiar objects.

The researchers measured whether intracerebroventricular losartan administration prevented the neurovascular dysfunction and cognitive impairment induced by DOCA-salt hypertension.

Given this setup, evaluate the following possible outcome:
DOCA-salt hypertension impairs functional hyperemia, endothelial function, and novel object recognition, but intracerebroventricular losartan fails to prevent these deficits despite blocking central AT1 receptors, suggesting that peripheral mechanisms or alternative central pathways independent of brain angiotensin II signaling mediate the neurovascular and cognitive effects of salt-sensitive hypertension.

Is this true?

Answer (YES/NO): NO